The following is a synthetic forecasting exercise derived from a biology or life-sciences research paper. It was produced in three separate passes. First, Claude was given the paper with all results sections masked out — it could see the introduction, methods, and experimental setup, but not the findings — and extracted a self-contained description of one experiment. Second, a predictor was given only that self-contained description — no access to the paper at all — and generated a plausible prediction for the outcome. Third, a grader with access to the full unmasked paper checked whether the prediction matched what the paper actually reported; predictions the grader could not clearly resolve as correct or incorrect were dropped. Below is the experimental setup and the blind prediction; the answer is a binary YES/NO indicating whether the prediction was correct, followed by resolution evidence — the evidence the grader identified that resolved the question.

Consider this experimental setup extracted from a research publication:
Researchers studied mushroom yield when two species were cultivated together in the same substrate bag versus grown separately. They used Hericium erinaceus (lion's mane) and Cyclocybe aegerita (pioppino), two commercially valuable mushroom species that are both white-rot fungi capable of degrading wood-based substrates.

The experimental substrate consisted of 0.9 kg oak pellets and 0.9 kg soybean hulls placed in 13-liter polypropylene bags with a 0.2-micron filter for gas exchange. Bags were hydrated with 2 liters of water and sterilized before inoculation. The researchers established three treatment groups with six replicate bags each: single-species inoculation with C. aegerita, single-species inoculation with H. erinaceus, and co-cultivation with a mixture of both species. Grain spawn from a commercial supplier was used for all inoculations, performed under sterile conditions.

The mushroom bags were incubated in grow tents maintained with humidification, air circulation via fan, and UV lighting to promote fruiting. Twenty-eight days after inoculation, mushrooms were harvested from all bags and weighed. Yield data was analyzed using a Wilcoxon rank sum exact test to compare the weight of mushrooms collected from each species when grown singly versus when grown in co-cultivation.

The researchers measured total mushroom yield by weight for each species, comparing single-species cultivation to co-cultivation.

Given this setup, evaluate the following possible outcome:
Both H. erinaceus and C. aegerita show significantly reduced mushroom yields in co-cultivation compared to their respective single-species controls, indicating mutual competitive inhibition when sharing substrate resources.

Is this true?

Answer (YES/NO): NO